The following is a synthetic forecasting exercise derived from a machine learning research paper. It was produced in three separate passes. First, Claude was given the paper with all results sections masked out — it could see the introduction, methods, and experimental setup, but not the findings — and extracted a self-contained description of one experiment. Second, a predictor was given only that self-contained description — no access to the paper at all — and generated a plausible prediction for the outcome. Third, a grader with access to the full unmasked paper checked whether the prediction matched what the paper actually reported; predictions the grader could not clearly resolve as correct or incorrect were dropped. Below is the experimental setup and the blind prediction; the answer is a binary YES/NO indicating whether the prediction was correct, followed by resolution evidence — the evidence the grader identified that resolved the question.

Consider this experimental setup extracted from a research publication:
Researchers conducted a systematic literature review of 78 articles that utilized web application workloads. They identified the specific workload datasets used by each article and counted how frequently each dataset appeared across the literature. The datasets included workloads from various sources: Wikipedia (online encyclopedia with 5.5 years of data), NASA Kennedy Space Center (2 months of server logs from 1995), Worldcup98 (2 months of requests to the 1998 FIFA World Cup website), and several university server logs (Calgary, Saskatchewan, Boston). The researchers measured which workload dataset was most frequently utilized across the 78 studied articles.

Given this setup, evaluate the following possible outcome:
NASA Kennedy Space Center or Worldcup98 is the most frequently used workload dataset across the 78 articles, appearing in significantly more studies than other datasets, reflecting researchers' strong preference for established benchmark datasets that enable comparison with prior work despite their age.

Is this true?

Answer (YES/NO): YES